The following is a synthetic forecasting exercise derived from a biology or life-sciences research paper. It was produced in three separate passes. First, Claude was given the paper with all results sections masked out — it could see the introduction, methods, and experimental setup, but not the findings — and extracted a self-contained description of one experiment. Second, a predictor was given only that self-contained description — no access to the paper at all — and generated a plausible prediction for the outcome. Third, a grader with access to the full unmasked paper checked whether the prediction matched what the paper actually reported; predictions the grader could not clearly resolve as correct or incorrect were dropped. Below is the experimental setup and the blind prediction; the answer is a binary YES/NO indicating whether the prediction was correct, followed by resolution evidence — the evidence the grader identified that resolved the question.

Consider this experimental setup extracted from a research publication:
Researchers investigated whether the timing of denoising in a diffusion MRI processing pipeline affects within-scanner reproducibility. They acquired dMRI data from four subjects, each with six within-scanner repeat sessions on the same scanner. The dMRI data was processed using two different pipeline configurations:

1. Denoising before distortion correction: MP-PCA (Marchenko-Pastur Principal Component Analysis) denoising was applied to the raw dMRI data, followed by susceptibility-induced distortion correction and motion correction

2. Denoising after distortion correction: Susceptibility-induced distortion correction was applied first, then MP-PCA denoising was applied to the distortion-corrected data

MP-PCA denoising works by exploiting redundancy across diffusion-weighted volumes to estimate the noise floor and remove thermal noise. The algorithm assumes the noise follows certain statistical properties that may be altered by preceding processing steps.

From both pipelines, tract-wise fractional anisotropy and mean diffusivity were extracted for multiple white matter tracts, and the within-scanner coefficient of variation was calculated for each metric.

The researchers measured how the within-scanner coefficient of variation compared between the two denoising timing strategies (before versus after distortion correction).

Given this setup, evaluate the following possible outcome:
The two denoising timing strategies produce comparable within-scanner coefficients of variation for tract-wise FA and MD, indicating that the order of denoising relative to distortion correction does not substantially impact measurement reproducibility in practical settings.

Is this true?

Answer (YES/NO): NO